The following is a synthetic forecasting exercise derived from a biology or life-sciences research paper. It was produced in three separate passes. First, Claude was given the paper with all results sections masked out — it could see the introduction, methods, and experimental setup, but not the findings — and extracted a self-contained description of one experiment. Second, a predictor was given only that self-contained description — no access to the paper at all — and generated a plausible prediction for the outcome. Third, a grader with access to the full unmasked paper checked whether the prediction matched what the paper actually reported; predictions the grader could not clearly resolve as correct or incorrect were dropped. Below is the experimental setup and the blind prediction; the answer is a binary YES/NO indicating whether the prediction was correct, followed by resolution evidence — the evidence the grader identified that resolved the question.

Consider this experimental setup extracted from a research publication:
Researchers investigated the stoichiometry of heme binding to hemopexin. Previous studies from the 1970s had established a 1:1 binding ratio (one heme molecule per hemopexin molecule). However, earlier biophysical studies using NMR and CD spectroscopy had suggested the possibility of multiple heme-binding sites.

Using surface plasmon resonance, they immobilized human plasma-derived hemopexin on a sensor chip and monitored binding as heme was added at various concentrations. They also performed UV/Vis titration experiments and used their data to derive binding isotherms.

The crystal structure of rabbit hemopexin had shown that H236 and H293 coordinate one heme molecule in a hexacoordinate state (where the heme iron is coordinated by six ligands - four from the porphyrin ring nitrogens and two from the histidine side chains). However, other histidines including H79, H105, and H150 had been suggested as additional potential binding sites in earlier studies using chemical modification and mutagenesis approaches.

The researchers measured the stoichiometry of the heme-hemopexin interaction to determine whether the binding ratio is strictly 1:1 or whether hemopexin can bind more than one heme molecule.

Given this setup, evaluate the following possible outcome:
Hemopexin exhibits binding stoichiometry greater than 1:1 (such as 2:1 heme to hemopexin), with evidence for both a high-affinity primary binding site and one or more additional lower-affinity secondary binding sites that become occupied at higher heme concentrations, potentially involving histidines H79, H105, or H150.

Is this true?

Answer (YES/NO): YES